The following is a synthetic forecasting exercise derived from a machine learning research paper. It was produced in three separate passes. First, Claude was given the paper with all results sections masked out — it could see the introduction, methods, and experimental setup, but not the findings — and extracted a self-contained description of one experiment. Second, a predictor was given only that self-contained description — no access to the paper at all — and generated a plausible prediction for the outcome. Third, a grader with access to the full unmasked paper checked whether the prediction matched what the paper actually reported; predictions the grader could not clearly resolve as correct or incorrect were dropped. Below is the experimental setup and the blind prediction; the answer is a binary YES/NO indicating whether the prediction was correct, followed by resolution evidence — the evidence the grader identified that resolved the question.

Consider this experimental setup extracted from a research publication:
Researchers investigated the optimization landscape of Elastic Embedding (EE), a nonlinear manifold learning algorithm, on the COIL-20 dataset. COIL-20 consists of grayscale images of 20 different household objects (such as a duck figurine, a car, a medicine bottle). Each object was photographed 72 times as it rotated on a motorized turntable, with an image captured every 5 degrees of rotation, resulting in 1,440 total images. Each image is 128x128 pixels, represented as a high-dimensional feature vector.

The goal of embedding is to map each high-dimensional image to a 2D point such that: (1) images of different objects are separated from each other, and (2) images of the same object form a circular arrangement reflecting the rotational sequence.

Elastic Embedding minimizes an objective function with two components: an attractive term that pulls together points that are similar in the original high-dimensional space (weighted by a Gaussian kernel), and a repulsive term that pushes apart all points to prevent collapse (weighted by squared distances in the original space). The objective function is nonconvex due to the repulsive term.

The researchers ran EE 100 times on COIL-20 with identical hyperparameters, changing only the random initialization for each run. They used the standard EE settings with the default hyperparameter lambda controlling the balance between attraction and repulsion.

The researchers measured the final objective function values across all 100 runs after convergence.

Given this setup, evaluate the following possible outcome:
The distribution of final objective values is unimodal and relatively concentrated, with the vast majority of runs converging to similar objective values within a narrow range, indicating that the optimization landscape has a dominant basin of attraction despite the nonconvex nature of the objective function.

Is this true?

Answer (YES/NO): NO